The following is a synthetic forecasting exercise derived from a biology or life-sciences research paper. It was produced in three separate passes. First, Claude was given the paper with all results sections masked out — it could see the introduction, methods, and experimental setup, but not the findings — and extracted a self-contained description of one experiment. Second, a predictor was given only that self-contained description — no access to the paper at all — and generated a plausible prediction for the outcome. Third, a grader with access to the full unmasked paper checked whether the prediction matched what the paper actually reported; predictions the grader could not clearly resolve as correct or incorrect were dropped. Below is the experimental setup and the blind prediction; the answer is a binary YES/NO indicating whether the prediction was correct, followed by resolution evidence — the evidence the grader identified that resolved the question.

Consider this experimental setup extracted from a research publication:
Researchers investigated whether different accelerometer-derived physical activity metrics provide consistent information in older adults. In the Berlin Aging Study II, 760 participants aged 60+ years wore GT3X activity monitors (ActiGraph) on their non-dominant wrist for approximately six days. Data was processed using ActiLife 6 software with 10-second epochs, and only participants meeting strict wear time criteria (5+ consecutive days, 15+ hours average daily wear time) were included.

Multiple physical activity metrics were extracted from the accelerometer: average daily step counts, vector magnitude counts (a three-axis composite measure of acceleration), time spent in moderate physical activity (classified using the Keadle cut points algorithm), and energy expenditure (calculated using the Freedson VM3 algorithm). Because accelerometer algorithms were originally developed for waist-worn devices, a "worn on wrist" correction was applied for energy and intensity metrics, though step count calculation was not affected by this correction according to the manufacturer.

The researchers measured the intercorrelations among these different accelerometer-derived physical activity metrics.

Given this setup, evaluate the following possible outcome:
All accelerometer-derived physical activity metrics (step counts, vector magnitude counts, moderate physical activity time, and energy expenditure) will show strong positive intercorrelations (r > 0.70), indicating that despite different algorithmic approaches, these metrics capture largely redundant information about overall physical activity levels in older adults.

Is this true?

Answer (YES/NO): NO